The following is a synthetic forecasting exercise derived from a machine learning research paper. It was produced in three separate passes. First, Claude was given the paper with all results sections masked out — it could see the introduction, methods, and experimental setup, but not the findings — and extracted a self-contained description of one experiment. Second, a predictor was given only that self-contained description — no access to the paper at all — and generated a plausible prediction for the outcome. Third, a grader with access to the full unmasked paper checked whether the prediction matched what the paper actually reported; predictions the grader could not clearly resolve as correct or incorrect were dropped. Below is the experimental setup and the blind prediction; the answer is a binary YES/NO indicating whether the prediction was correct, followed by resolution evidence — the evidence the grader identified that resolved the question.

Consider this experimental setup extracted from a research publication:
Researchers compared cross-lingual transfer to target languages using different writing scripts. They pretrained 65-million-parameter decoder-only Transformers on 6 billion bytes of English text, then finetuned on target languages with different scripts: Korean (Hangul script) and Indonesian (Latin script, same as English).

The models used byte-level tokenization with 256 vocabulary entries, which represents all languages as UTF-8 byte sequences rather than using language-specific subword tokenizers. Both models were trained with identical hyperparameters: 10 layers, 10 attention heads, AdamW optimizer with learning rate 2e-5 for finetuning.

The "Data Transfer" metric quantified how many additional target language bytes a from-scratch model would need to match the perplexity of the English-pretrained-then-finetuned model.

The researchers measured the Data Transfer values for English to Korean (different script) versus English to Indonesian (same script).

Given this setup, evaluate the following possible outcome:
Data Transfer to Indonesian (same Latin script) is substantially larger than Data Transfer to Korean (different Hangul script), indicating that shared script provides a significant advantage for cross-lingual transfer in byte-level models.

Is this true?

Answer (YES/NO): NO